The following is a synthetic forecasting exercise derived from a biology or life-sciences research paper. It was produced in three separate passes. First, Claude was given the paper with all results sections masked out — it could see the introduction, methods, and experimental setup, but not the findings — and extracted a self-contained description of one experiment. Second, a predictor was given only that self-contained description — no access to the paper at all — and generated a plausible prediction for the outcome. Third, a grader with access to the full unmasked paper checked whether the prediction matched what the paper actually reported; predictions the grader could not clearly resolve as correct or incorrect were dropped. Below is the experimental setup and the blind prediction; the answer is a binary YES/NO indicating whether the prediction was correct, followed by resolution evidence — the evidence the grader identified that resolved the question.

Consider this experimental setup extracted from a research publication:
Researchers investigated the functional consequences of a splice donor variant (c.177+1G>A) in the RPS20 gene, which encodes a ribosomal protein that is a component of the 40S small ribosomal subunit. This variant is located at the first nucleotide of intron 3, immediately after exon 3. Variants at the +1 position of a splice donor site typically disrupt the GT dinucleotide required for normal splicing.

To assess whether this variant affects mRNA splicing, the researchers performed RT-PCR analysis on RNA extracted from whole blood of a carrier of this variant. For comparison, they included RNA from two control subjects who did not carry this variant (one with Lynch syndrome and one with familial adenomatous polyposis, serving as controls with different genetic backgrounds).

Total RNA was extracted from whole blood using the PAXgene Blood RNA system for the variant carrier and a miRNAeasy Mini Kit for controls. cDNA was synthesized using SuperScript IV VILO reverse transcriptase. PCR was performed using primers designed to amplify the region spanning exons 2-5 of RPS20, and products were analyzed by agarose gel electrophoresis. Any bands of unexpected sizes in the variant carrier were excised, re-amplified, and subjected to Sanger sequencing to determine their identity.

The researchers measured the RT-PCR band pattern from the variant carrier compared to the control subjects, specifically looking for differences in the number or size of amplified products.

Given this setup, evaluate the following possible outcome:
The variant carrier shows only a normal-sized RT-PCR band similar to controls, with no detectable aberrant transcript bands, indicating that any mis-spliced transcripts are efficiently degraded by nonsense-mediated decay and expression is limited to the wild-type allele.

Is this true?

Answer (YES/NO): NO